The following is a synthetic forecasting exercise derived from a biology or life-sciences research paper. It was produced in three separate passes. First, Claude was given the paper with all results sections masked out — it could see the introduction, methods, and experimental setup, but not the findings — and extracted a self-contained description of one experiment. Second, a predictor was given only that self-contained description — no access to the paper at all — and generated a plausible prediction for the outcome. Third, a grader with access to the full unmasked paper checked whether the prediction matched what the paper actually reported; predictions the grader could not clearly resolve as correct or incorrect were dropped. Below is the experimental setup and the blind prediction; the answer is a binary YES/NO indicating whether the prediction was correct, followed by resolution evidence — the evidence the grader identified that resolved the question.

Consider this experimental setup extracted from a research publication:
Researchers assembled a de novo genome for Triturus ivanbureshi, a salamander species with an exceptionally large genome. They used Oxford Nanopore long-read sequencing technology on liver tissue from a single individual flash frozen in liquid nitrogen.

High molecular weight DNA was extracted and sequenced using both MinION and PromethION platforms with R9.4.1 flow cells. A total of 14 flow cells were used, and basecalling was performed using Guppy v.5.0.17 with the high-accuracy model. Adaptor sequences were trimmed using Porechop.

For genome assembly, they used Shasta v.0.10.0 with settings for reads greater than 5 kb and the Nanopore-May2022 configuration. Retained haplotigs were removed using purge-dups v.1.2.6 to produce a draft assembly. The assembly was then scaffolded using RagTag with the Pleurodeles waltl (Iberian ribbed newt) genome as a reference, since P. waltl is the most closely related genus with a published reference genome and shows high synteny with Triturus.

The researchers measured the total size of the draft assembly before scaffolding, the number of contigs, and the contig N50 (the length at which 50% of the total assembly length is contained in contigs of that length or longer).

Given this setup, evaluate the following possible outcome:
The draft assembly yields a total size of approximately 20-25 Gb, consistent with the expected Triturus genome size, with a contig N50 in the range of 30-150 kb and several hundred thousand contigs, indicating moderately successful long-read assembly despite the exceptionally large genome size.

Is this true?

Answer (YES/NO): NO